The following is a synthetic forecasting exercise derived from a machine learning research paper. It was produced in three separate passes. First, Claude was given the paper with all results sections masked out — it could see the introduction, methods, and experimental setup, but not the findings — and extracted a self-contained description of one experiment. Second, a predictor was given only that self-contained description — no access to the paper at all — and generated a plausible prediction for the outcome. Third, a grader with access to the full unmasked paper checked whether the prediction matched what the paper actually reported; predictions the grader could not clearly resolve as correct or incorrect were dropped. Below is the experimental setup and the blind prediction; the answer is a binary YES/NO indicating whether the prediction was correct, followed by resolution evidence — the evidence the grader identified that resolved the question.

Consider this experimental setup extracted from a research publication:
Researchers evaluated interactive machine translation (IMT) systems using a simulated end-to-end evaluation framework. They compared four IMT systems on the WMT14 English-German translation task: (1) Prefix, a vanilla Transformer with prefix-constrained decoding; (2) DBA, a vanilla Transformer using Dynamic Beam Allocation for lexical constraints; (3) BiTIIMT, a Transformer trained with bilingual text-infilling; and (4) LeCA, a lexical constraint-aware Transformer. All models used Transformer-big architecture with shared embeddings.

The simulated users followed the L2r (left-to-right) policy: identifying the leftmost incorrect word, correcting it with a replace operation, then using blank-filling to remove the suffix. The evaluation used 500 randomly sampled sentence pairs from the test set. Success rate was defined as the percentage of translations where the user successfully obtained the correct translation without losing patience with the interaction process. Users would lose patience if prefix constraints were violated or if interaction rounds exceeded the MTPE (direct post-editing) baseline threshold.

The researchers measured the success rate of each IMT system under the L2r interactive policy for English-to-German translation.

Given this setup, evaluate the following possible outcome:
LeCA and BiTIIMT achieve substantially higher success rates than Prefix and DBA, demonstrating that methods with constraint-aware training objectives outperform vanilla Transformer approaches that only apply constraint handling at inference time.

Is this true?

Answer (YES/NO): NO